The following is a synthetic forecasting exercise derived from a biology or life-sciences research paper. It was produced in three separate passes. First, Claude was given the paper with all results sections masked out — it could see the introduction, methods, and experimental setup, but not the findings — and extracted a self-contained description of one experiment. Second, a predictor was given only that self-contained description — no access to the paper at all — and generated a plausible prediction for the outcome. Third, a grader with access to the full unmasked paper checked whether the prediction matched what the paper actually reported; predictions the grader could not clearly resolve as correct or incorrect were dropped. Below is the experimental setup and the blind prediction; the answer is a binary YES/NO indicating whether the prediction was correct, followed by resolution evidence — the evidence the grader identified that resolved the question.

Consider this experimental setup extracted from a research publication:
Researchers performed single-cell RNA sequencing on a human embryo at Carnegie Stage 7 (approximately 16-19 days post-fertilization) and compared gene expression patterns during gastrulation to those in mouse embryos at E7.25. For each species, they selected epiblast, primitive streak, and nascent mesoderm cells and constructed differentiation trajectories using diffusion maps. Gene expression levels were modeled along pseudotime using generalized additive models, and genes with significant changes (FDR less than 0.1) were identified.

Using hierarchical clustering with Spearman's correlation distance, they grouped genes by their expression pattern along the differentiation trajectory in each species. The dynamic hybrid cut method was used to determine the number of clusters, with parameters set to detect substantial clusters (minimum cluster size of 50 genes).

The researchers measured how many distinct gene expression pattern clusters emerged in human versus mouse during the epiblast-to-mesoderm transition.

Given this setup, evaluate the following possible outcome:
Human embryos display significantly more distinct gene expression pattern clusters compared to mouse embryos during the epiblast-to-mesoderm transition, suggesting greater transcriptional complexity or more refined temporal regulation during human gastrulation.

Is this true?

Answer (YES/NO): NO